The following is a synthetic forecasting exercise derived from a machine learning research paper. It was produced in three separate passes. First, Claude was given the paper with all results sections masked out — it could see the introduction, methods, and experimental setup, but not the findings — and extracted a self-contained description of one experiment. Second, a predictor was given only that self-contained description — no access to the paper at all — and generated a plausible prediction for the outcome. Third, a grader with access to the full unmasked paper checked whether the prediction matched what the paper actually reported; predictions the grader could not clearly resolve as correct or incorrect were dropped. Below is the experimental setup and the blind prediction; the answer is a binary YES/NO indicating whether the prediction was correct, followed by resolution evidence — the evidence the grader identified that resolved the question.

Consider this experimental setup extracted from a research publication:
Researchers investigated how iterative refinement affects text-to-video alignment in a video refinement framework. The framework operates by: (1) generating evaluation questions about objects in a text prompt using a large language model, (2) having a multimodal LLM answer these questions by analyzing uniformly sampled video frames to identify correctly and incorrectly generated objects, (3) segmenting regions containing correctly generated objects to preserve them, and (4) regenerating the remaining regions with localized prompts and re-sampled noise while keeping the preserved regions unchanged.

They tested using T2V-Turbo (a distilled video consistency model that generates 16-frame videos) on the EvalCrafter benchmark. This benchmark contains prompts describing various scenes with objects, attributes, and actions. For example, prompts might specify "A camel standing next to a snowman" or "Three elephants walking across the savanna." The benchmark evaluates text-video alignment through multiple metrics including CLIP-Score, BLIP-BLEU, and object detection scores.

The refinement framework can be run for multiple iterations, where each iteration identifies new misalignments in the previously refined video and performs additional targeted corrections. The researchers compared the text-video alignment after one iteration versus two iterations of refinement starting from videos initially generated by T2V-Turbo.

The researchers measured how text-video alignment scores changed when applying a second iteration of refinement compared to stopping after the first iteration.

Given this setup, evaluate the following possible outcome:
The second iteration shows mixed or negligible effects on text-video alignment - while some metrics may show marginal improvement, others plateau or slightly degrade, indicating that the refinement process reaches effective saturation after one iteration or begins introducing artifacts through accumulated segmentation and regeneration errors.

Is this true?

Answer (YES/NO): NO